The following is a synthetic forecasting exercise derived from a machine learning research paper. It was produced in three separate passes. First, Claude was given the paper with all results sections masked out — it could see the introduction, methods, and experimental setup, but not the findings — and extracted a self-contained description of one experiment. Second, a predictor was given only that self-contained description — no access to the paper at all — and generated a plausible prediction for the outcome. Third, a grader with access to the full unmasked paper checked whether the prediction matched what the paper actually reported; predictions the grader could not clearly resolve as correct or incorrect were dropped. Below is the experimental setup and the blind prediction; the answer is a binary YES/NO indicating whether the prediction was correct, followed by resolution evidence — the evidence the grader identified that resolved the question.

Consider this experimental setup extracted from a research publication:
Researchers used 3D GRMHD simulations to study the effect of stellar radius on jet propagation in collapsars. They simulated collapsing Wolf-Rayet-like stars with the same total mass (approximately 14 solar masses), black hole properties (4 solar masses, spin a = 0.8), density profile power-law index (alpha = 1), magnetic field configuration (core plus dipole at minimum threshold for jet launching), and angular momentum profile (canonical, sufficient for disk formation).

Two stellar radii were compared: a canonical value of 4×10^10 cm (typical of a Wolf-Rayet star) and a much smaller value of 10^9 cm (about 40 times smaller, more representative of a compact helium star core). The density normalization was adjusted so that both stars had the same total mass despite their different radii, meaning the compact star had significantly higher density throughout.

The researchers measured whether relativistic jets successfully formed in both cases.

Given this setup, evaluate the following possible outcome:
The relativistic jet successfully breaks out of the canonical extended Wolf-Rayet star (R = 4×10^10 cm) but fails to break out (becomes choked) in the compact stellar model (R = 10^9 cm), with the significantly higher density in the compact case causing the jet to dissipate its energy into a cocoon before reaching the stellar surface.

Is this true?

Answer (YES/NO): NO